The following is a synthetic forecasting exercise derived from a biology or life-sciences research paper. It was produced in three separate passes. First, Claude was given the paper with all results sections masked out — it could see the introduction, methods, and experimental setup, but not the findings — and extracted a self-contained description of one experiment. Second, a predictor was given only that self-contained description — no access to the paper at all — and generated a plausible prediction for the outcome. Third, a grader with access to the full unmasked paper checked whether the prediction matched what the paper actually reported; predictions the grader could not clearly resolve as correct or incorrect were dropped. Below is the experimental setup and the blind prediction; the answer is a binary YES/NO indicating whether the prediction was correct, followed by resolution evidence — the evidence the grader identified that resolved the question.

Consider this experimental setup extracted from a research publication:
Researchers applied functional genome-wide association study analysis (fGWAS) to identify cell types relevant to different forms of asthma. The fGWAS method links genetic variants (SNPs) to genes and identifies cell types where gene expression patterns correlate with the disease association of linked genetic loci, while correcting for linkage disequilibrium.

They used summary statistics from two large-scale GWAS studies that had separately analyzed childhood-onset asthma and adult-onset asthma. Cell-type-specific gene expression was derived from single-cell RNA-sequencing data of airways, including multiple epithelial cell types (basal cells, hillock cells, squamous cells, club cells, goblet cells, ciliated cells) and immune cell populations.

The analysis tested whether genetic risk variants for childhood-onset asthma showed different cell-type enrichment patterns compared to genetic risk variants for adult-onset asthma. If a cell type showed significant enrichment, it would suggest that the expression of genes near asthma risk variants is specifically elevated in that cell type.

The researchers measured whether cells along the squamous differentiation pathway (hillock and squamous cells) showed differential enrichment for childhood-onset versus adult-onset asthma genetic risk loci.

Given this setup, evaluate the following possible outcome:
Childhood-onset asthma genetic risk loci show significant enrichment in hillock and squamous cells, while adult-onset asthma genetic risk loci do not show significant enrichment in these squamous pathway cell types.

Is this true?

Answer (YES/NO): YES